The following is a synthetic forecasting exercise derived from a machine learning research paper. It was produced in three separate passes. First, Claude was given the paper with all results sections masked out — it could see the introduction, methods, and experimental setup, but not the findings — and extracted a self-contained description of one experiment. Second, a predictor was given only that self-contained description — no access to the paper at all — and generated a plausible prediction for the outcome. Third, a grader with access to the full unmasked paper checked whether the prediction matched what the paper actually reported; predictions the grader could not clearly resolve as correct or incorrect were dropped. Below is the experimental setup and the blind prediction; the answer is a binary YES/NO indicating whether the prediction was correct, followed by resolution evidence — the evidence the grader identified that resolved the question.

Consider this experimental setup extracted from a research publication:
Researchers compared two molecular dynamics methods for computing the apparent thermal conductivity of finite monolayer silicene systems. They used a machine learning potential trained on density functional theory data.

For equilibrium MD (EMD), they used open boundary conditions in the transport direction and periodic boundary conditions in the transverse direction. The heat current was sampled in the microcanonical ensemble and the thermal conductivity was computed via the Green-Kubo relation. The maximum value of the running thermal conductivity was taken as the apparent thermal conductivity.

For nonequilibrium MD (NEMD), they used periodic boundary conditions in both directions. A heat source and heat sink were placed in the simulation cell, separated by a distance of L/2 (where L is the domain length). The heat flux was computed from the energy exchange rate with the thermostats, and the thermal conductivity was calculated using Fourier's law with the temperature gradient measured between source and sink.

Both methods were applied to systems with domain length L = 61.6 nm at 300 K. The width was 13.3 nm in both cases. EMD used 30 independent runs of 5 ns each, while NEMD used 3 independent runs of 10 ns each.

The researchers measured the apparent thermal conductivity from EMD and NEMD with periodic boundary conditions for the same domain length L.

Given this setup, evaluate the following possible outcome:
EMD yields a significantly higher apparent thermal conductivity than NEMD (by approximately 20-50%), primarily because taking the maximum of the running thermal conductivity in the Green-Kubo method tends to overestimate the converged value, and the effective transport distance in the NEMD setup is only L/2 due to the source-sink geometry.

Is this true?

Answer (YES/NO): NO